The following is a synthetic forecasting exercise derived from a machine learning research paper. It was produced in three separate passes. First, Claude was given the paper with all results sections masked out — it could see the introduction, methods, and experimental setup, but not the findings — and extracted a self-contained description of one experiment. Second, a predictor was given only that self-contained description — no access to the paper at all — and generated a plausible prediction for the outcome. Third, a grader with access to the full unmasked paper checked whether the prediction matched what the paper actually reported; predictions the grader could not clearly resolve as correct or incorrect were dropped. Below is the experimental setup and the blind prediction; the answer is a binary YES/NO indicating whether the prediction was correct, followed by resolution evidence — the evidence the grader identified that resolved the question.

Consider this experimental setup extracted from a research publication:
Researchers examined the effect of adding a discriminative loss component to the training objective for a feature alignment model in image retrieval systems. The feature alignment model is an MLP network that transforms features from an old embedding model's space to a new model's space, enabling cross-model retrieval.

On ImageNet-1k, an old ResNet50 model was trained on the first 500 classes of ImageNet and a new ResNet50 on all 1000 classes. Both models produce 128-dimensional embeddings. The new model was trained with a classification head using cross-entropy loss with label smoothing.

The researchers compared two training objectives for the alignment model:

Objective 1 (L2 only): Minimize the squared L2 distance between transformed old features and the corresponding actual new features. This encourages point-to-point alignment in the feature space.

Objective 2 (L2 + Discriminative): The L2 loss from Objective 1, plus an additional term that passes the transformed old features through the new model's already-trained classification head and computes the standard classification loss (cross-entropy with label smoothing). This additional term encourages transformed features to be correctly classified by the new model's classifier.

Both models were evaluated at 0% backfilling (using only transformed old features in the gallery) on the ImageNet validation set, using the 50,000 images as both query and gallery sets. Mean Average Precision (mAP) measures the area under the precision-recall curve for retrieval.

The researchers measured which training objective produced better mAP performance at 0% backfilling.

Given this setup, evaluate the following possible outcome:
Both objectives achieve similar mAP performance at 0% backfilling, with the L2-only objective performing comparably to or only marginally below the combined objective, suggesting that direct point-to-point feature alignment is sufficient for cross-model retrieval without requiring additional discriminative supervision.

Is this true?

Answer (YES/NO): NO